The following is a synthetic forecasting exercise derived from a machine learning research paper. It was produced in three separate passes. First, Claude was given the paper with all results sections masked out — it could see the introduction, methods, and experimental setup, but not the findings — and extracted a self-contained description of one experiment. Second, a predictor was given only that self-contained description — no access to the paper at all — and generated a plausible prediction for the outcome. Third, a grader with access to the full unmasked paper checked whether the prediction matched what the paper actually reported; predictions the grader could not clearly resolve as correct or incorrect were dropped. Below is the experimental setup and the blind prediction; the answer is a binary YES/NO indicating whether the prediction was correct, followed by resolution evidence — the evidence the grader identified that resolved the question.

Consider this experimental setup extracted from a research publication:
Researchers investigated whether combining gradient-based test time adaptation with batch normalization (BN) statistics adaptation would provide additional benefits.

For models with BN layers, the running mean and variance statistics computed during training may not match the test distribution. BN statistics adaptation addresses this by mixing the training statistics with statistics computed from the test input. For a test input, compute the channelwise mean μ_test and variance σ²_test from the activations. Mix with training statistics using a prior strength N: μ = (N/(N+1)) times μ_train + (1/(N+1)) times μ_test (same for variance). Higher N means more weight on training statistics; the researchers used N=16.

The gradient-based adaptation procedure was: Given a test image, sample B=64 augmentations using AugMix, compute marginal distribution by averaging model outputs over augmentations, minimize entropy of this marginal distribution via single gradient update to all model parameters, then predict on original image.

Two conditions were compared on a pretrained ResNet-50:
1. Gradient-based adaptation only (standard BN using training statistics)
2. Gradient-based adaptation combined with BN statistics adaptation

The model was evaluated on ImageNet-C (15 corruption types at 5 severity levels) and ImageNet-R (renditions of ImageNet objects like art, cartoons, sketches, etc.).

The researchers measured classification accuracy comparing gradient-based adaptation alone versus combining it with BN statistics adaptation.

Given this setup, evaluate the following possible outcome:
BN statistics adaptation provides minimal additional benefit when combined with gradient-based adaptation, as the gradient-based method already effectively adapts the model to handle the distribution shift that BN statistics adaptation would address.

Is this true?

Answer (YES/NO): NO